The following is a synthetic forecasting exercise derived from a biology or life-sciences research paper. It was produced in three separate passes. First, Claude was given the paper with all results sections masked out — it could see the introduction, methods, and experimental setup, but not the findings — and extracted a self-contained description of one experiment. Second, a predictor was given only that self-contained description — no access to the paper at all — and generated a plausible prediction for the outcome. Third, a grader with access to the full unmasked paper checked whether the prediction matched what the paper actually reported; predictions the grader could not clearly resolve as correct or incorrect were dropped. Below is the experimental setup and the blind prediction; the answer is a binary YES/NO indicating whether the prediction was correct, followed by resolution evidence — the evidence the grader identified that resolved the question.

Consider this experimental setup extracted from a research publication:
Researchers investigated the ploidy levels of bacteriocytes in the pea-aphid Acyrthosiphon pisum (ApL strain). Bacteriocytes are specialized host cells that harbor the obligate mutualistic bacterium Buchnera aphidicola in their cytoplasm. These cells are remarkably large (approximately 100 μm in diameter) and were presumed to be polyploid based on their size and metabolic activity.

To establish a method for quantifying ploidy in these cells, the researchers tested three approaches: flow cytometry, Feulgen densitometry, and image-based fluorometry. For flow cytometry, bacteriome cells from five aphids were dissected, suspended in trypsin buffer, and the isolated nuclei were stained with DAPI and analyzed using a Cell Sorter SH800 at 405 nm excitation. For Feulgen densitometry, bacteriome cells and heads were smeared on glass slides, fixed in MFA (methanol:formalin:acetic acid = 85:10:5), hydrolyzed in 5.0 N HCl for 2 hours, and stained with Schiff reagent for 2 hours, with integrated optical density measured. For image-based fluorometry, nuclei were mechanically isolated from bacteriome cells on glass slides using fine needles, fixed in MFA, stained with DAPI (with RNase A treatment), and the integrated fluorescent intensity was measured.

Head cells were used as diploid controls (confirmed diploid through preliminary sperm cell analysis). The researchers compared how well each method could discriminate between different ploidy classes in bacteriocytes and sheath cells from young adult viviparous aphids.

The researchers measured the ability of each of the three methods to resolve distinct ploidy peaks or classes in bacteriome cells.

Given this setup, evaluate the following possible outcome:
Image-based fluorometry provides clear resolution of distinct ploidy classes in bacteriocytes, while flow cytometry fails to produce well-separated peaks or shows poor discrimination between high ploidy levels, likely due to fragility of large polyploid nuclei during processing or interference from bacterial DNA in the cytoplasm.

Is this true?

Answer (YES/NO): NO